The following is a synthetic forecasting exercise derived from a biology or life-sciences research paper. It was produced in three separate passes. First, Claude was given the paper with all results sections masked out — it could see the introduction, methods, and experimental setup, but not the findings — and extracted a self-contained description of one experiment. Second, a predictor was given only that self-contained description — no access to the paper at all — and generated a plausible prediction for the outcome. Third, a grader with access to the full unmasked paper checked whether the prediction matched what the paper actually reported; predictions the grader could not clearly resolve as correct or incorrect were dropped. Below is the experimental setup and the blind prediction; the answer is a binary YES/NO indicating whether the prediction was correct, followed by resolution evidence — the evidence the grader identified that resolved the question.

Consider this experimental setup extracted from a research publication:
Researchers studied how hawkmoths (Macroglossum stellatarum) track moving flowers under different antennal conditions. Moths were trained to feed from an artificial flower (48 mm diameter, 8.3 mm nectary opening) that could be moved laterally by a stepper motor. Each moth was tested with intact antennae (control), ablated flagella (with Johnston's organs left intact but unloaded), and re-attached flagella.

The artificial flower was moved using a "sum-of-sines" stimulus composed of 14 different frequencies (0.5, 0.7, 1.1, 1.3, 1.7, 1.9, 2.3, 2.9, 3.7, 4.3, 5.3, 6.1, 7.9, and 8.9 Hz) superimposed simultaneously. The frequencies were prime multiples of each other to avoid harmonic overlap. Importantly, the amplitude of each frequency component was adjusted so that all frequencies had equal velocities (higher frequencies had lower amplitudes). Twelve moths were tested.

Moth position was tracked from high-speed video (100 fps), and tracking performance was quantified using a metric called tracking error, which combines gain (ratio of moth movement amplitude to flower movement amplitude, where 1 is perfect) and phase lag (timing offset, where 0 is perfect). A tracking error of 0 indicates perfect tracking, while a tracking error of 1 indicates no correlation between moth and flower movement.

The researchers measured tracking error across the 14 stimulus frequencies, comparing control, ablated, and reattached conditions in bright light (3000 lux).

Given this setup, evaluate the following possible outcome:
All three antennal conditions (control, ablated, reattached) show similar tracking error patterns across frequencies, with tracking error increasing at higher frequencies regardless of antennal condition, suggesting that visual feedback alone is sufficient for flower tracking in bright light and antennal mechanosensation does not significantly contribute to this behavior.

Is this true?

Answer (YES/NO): NO